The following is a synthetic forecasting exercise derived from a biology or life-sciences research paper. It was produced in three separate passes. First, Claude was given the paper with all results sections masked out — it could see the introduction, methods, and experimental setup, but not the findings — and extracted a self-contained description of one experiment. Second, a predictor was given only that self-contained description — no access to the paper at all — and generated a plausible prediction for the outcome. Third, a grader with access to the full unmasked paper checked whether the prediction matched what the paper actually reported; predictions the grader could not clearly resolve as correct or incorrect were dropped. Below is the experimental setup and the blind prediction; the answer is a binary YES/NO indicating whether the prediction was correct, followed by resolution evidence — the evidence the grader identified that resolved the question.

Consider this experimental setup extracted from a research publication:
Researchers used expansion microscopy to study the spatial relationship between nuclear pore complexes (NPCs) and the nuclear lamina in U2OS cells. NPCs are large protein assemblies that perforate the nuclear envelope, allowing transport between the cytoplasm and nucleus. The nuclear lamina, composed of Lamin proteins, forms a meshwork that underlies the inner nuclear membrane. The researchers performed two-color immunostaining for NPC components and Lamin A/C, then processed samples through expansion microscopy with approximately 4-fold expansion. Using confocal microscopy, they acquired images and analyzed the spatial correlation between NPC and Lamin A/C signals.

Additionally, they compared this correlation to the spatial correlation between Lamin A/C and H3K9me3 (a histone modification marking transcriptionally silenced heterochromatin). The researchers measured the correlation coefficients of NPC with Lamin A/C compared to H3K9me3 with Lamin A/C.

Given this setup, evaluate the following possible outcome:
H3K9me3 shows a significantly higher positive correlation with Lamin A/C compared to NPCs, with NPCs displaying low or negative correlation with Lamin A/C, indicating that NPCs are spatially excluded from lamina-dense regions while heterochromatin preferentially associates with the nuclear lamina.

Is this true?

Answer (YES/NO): YES